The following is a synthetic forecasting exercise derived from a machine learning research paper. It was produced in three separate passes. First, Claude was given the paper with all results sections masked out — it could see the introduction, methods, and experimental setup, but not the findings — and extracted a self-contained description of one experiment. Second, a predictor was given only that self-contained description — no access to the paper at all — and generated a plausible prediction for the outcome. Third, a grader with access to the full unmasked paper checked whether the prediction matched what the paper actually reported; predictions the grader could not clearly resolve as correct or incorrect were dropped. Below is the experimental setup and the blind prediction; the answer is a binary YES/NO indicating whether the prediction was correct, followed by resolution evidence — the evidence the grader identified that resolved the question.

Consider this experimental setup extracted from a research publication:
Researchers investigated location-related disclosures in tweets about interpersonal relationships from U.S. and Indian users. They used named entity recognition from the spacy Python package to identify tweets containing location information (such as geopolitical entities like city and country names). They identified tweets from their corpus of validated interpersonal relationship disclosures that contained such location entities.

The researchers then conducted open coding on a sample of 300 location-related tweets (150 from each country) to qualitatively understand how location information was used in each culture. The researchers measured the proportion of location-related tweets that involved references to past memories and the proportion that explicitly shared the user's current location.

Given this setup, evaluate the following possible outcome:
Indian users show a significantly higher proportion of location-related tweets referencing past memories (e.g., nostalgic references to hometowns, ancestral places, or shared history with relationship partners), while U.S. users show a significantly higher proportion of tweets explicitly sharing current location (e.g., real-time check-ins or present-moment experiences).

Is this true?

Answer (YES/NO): YES